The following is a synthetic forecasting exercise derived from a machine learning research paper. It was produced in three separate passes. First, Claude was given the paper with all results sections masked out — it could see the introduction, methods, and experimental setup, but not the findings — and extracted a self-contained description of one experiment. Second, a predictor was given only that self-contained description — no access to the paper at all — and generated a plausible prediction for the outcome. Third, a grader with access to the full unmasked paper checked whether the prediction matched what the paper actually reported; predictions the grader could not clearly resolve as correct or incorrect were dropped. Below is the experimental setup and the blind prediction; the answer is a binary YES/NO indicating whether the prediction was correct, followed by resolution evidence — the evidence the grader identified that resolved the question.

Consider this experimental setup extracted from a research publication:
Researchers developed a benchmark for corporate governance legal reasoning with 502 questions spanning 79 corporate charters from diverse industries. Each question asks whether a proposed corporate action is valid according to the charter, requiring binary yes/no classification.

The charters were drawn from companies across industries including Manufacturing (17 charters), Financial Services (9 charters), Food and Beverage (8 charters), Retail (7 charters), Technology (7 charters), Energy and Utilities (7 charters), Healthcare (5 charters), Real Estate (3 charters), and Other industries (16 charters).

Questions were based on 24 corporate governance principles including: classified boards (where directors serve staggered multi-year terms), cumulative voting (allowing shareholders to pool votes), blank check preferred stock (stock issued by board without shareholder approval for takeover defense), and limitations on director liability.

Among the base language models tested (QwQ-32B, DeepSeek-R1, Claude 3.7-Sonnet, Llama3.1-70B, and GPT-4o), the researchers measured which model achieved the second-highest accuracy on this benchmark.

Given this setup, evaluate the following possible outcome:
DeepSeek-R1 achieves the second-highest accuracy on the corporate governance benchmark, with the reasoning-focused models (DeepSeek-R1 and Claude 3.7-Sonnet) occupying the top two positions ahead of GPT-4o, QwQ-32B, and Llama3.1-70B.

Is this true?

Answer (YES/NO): NO